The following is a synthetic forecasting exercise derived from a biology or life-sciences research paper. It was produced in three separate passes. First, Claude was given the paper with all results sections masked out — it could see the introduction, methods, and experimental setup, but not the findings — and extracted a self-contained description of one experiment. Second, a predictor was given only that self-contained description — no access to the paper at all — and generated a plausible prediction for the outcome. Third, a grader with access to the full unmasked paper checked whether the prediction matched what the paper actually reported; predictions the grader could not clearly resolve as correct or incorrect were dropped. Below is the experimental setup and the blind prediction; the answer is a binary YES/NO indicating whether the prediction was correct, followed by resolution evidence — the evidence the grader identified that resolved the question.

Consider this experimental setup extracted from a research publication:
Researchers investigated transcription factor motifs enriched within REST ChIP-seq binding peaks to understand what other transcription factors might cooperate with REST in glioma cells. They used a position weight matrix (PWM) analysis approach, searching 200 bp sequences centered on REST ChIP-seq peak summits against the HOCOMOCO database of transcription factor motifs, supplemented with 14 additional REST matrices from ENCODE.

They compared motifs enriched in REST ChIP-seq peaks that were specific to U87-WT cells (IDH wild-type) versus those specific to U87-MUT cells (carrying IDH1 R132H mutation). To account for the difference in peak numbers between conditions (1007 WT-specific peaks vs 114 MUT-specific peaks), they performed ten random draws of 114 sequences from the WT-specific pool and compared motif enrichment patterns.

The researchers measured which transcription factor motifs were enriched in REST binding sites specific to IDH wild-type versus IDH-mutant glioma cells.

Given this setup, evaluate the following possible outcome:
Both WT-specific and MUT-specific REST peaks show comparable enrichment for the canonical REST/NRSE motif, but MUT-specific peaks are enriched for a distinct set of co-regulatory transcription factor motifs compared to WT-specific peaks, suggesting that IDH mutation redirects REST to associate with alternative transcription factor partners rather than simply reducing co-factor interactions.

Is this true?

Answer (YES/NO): NO